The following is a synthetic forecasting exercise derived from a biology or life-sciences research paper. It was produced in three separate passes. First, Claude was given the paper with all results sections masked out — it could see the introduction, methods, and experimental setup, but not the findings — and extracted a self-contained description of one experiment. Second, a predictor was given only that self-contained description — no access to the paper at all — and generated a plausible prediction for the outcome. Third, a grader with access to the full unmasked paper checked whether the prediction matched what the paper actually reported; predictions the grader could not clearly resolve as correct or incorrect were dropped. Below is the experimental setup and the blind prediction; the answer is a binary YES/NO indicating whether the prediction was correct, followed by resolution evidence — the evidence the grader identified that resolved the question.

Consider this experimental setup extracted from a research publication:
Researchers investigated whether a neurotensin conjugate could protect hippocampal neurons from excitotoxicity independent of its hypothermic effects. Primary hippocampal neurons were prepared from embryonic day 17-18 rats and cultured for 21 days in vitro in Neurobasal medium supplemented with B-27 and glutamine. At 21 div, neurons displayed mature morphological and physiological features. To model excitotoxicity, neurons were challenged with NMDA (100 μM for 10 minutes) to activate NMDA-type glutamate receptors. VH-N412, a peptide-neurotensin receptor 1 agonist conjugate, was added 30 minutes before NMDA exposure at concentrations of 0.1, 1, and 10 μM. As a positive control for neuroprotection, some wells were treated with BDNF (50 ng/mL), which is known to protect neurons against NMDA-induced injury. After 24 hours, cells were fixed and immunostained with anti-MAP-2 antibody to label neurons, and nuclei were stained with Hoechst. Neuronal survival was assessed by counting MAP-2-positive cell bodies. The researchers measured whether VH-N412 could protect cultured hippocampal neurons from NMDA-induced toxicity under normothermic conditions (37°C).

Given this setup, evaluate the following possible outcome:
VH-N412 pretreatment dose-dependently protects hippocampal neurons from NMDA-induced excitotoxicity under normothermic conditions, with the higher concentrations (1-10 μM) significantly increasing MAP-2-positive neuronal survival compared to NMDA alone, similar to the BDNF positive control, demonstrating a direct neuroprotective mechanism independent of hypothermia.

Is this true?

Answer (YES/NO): NO